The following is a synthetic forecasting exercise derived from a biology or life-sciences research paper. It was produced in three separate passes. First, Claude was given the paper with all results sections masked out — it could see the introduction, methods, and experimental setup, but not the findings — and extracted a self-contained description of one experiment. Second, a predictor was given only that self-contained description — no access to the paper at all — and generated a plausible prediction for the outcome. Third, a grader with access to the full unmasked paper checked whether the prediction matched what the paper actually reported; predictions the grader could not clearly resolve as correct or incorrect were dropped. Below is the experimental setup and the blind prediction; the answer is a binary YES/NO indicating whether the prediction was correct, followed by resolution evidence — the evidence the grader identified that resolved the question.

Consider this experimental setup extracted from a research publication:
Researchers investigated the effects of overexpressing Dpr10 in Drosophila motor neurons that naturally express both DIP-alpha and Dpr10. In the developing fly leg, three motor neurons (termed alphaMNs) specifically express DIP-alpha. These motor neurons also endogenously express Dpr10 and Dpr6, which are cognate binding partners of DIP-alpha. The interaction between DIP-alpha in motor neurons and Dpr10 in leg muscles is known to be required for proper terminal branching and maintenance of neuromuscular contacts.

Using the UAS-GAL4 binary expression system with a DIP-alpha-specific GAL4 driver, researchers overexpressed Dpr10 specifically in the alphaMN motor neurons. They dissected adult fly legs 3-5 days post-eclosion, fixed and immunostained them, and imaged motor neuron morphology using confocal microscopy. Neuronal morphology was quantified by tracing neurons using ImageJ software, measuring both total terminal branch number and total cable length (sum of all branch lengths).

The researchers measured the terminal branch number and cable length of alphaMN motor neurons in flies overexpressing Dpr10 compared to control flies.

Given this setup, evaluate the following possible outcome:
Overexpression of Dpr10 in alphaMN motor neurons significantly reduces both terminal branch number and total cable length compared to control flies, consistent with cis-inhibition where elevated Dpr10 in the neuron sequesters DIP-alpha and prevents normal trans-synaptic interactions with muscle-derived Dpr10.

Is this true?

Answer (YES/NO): YES